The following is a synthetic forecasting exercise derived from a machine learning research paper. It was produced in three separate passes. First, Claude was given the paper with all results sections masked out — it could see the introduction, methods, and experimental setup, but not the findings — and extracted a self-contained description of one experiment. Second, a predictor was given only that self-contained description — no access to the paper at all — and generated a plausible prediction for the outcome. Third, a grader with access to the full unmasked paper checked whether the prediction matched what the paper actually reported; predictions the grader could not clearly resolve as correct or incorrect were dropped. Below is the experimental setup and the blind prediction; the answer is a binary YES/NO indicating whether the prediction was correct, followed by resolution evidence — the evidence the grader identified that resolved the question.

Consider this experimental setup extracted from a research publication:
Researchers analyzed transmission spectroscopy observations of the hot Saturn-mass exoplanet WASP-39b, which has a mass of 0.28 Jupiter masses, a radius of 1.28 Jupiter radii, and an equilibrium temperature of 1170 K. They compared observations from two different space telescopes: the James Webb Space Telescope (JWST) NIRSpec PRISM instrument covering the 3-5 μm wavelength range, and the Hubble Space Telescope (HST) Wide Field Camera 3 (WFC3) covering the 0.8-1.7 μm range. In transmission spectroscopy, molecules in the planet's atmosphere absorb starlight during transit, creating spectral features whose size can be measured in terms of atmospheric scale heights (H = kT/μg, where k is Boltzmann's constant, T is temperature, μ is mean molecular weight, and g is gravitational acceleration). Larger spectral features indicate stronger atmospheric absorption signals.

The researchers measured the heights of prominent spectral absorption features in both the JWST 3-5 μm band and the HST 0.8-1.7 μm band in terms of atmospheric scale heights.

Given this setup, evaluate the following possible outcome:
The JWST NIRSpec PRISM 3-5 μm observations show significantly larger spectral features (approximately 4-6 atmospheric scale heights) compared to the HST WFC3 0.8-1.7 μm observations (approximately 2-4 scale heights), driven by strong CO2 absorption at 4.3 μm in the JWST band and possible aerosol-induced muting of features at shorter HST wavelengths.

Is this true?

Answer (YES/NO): NO